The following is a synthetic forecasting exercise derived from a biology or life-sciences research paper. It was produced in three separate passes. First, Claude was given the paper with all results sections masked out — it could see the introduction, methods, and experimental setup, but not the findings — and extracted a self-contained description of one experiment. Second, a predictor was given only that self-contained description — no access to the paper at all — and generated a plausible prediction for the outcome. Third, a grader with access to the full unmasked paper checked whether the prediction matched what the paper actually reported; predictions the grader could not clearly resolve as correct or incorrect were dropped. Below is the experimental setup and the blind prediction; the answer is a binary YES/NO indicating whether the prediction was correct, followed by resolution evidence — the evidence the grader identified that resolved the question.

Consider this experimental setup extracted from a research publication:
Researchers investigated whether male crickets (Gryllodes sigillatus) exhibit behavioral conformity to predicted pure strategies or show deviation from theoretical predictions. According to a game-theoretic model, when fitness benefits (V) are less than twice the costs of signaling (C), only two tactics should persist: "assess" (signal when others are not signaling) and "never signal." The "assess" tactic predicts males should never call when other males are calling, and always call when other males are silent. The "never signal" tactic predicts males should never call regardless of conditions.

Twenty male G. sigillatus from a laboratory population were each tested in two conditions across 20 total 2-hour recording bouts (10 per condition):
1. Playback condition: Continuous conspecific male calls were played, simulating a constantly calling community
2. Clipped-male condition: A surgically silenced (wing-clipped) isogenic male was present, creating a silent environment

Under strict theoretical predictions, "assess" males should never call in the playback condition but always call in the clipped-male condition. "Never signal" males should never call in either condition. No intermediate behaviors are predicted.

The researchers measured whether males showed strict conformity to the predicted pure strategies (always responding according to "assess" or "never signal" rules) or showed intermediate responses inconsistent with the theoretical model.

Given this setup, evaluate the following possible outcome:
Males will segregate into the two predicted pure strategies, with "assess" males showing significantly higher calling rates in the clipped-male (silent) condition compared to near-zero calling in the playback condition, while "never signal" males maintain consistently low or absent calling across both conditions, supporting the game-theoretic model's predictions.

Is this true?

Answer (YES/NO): NO